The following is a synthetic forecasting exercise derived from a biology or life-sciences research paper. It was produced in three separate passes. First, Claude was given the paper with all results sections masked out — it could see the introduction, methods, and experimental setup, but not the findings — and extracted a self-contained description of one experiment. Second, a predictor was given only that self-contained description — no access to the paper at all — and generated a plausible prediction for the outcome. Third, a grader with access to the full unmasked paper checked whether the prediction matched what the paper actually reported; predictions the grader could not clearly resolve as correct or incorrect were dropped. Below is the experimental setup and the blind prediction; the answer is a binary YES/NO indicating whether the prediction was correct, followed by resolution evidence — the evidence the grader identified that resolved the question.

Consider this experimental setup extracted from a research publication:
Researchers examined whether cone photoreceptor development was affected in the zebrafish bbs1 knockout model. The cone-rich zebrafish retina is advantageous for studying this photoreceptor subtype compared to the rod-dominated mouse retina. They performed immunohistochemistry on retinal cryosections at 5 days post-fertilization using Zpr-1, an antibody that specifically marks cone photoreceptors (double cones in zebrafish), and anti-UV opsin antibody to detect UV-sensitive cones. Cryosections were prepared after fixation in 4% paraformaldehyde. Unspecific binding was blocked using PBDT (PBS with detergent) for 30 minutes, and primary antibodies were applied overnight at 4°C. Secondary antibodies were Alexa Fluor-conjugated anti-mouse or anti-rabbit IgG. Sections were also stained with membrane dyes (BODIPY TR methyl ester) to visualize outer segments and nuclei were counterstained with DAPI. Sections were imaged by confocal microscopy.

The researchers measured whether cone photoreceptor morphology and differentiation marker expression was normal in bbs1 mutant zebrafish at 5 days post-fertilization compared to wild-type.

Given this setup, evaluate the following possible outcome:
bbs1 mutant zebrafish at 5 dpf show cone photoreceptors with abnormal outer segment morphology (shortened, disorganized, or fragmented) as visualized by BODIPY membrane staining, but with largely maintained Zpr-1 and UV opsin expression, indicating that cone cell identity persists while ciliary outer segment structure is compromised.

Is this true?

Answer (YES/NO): NO